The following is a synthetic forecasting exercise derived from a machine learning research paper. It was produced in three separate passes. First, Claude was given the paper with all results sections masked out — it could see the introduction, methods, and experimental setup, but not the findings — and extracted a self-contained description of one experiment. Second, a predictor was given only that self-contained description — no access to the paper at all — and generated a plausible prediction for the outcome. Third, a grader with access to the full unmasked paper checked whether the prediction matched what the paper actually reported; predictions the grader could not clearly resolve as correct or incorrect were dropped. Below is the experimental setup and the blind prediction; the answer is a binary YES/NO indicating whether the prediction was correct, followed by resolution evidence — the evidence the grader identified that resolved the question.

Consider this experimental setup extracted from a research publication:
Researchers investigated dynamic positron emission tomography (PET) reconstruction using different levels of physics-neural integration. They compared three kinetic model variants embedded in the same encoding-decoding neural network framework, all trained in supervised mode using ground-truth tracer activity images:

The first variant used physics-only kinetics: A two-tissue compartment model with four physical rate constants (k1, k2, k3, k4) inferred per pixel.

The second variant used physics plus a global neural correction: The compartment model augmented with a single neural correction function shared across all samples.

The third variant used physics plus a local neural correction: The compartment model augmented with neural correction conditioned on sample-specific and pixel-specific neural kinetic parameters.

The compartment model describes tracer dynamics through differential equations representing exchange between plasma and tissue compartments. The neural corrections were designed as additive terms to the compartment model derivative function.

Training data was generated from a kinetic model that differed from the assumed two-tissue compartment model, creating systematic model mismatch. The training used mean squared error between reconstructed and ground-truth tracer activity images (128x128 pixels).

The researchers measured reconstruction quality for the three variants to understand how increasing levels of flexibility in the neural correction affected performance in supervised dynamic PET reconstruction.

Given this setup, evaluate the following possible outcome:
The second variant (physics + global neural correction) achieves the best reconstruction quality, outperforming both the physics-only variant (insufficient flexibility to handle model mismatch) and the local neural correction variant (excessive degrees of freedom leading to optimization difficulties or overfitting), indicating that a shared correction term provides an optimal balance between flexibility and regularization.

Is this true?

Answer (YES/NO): NO